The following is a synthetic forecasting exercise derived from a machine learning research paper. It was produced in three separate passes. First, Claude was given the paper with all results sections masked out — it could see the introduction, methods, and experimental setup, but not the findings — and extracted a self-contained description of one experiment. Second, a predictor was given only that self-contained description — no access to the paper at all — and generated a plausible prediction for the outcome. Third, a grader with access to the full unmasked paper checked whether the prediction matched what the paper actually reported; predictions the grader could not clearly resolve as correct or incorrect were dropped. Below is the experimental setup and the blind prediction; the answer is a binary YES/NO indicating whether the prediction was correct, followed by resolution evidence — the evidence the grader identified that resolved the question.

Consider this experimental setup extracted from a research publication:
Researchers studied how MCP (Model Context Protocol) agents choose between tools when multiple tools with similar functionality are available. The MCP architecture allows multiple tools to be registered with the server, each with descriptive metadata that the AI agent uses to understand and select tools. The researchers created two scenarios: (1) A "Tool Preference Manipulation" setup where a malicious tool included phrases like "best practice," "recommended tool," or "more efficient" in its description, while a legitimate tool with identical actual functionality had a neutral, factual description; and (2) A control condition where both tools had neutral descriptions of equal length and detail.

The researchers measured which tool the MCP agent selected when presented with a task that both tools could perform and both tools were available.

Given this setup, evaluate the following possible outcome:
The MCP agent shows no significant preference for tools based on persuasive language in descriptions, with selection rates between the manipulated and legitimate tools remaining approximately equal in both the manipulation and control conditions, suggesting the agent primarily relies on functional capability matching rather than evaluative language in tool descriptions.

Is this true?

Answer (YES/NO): NO